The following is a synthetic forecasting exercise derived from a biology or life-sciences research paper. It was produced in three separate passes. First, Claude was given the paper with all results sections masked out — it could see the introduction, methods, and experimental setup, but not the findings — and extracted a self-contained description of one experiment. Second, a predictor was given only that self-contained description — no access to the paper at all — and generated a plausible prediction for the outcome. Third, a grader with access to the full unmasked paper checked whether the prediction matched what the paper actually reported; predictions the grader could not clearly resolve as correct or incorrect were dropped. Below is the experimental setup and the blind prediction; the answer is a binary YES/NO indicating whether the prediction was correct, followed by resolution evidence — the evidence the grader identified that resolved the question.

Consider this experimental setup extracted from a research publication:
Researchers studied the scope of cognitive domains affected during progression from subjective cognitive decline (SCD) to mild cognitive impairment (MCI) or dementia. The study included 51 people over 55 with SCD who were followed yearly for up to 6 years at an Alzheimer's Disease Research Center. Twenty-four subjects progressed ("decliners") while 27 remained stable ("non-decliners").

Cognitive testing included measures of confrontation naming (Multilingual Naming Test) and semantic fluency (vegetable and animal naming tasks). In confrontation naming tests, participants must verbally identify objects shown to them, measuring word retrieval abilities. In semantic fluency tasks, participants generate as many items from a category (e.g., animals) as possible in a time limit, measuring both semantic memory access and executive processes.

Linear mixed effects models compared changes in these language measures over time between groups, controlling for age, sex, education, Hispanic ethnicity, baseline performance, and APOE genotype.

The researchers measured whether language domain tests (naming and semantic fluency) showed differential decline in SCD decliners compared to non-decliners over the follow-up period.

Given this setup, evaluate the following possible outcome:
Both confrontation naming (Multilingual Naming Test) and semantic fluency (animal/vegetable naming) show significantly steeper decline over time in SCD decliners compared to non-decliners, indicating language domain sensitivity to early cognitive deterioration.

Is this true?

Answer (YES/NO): YES